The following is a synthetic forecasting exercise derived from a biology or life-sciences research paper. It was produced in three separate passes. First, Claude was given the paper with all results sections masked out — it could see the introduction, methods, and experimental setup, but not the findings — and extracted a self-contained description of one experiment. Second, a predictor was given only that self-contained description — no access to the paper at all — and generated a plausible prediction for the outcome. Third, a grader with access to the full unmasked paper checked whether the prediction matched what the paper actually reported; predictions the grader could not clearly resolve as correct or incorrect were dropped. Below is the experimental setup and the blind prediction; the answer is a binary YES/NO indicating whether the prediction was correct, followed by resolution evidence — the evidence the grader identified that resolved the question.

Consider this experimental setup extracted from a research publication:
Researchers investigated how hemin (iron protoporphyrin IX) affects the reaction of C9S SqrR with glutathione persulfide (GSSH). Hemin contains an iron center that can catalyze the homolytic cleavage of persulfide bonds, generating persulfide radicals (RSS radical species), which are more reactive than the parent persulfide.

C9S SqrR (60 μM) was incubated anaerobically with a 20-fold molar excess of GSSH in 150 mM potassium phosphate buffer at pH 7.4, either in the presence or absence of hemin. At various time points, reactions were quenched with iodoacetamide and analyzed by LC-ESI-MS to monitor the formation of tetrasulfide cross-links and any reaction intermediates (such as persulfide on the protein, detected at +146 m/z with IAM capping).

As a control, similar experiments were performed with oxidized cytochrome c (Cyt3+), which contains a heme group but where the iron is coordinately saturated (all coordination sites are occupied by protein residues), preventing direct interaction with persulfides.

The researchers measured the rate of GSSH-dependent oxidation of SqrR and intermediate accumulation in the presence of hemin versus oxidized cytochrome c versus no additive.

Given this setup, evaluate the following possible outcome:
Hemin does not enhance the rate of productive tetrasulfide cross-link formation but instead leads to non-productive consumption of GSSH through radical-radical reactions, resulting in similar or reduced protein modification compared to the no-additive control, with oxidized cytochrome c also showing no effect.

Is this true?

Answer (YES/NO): NO